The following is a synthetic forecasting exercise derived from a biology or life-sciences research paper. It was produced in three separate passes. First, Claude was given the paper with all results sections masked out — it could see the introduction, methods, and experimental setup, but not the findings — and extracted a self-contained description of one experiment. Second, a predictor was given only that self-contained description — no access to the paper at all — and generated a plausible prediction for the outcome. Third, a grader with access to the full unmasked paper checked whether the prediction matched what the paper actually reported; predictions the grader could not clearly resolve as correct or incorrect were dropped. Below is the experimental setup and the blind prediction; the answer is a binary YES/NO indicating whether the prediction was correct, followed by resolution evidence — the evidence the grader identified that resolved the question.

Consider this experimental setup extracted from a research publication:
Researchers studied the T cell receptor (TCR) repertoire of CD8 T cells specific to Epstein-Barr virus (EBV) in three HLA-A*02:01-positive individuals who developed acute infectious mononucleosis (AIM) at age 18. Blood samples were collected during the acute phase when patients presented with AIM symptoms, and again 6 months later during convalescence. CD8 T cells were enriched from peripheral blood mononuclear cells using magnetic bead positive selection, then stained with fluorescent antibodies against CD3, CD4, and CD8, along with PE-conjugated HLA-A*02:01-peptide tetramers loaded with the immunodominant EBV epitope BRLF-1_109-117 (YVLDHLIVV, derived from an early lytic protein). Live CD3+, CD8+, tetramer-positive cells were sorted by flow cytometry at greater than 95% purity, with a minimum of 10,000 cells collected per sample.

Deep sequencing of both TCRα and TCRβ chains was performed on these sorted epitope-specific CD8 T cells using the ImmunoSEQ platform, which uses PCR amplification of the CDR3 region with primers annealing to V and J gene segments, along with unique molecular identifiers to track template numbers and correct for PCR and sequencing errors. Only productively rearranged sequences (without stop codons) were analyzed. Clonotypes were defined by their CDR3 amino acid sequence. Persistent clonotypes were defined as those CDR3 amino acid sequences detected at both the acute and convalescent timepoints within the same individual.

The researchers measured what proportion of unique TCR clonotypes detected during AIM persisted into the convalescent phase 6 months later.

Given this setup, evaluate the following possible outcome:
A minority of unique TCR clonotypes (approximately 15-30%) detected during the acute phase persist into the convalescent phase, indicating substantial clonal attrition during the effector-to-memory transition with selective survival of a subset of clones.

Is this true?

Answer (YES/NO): NO